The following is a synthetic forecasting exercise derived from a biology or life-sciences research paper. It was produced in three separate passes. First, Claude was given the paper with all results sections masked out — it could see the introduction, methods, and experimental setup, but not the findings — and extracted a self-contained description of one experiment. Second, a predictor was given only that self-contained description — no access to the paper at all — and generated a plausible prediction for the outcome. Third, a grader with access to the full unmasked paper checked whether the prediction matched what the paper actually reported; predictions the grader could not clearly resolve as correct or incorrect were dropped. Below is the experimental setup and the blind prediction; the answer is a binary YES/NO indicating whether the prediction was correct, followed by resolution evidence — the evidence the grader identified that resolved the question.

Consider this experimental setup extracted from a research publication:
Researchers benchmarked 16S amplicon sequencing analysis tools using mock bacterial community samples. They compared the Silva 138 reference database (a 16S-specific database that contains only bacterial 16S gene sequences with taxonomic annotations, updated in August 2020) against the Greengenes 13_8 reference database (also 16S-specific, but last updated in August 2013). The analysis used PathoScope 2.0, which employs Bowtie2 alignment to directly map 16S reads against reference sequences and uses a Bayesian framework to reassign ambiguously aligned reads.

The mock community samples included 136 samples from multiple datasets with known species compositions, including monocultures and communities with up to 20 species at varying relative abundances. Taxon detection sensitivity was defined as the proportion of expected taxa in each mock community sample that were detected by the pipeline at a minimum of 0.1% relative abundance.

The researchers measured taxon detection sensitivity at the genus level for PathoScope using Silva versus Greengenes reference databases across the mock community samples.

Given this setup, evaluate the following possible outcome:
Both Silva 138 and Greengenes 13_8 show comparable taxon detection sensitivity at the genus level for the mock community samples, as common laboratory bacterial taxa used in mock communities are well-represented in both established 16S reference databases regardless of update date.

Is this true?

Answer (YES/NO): NO